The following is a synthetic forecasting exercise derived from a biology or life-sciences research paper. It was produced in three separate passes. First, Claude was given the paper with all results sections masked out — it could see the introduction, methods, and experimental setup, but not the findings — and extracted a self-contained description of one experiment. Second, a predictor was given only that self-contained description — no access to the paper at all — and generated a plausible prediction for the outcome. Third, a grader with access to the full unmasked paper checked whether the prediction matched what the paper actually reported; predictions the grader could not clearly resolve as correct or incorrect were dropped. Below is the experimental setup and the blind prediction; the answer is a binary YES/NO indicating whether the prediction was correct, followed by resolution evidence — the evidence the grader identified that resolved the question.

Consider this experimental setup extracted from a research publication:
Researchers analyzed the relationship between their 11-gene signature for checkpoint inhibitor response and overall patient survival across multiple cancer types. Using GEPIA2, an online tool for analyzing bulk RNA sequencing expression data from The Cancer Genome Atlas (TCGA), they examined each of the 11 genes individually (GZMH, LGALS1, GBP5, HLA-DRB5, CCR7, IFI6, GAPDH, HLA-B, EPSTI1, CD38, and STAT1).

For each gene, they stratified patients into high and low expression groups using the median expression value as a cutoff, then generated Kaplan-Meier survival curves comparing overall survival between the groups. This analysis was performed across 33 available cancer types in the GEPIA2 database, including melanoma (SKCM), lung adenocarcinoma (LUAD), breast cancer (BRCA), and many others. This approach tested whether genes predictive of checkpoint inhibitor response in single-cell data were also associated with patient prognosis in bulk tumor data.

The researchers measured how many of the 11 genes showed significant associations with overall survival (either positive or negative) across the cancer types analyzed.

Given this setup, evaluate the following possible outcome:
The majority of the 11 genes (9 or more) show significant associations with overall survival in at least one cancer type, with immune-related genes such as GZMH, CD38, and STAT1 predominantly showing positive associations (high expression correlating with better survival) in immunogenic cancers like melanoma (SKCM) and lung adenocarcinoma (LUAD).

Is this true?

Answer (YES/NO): NO